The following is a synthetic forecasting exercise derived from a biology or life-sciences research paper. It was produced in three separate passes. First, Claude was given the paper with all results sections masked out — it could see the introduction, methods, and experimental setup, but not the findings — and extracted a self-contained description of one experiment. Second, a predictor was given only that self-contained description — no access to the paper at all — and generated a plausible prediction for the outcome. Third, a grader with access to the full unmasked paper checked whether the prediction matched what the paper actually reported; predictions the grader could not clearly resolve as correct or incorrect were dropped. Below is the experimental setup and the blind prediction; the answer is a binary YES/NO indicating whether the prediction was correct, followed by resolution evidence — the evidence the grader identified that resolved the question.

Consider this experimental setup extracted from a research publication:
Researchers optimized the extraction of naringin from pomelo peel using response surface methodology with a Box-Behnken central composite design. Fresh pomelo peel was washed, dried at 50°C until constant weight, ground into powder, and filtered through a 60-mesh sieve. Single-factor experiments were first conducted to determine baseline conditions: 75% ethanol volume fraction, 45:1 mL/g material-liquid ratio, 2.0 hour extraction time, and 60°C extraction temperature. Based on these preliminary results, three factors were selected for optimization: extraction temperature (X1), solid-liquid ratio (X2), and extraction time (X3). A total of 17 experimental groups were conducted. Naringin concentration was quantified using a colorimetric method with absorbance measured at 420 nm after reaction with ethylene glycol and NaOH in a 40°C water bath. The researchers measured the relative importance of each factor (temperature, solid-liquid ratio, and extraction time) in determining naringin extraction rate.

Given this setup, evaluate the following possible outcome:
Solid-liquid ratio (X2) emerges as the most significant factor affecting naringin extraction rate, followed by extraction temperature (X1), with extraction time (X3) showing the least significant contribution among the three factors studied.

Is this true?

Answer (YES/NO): NO